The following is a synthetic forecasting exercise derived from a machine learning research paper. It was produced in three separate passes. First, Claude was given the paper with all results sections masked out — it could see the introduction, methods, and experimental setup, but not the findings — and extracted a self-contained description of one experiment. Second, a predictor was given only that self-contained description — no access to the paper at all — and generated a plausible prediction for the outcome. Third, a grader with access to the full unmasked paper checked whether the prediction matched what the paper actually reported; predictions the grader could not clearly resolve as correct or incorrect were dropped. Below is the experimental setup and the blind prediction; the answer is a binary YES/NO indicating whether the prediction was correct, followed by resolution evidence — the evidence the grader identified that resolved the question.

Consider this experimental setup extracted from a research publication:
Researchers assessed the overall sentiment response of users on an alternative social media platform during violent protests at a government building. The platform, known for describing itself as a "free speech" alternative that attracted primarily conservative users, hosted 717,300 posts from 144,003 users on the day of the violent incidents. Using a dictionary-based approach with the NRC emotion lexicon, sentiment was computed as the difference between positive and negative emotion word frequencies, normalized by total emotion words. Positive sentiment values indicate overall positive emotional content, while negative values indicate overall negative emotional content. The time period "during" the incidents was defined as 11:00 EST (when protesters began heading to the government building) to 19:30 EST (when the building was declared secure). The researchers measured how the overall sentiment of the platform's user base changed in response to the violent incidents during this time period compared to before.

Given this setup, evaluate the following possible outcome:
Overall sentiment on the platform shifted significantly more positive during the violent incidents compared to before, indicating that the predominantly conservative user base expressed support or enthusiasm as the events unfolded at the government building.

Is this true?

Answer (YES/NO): NO